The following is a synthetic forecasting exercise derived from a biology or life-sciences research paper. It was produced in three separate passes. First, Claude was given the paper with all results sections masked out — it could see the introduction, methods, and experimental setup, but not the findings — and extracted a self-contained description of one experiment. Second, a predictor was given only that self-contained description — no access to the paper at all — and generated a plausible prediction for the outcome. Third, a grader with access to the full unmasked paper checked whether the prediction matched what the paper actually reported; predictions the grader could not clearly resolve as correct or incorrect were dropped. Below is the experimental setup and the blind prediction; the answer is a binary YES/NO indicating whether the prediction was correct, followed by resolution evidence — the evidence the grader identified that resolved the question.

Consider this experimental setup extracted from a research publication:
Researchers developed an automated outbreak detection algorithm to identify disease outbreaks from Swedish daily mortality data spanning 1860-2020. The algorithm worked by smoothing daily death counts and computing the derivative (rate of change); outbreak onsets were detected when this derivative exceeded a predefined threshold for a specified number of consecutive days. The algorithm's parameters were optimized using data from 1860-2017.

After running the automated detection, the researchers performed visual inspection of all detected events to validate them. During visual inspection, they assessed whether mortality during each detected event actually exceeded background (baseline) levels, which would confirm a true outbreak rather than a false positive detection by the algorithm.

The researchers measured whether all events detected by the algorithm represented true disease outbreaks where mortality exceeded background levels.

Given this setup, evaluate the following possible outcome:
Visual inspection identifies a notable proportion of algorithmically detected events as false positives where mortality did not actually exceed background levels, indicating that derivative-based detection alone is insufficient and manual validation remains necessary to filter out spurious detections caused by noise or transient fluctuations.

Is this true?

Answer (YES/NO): NO